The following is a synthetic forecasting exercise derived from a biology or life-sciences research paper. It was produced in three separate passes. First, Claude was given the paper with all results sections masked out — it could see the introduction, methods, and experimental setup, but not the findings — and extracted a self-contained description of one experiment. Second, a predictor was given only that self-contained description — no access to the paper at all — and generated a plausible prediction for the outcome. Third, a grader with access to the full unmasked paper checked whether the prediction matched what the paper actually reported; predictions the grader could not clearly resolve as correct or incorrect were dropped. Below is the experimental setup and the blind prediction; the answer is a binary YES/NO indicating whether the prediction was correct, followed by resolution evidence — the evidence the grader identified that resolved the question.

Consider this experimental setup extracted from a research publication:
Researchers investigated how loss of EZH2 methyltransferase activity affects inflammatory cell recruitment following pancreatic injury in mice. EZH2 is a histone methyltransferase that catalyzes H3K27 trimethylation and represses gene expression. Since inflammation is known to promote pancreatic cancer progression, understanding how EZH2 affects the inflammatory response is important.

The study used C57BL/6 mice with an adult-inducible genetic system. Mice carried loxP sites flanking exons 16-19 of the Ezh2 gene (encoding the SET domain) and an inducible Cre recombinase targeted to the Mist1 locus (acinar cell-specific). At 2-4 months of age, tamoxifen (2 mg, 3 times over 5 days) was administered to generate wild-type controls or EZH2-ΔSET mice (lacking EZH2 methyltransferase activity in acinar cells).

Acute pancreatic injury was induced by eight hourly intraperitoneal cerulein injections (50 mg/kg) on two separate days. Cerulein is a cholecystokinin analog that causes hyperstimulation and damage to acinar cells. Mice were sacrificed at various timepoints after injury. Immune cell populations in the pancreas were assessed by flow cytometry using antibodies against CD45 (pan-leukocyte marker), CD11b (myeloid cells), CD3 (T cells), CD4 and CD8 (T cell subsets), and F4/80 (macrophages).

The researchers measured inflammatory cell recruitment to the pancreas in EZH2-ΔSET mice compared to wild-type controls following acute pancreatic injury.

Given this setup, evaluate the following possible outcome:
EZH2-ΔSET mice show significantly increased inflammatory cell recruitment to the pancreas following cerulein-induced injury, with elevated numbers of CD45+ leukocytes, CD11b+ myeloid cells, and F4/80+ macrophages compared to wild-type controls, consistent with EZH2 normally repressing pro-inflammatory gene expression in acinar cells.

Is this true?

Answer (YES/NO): NO